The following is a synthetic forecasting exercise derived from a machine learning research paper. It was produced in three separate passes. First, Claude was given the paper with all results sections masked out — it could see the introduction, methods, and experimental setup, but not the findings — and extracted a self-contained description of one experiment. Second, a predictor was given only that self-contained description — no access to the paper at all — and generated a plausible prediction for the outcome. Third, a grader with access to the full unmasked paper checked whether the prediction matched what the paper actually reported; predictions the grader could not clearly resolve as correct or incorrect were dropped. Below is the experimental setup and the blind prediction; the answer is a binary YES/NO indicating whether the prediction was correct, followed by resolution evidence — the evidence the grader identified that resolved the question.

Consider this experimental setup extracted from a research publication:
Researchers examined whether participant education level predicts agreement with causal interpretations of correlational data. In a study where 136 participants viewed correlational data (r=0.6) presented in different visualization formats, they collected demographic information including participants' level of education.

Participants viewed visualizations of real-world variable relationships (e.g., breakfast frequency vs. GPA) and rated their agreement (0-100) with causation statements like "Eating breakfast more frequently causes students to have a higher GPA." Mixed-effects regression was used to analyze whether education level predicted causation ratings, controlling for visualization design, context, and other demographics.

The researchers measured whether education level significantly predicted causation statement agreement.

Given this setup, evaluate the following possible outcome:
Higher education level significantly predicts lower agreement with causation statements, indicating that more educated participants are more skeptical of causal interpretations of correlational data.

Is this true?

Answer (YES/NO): YES